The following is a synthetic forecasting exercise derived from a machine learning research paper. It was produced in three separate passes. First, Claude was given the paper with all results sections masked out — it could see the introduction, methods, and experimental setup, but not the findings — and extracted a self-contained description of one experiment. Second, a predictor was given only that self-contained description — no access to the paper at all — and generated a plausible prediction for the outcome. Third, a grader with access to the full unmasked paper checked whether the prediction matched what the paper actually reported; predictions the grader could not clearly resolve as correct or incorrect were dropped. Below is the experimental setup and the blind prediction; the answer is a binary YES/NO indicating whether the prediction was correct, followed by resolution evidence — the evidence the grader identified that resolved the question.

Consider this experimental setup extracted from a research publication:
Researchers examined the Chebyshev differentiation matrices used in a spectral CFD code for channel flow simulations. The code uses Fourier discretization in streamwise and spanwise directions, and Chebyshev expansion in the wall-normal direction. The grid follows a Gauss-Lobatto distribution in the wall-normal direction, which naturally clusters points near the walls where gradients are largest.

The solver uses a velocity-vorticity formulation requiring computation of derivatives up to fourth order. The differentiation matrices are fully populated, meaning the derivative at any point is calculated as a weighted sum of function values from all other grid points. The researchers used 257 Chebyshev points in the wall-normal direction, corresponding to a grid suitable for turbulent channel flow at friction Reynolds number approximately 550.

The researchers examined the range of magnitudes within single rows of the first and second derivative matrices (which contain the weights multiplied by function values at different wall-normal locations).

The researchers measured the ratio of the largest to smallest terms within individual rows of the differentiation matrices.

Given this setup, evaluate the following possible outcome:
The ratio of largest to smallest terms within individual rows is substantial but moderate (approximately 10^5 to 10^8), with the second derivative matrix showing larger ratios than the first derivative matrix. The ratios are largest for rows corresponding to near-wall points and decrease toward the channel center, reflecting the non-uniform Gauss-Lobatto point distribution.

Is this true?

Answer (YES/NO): NO